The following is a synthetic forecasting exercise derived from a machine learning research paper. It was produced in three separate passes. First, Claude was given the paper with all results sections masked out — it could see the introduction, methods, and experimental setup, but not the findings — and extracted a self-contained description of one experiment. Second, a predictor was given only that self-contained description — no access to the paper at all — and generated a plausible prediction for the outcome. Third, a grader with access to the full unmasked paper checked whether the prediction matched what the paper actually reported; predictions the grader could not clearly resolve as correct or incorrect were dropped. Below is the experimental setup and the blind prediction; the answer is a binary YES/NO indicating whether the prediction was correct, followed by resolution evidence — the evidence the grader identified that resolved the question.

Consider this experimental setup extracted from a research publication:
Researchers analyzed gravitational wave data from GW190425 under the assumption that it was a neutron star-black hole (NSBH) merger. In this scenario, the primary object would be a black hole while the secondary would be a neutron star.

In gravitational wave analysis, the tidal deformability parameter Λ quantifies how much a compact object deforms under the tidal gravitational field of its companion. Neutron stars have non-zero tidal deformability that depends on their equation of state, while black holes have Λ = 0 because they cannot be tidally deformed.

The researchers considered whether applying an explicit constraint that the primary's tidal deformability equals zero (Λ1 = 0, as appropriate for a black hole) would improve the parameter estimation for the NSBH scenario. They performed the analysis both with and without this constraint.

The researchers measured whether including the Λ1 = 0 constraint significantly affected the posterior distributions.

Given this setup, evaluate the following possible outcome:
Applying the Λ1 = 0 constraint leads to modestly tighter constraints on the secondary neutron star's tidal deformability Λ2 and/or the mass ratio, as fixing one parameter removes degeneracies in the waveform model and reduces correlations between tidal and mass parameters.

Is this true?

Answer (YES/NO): NO